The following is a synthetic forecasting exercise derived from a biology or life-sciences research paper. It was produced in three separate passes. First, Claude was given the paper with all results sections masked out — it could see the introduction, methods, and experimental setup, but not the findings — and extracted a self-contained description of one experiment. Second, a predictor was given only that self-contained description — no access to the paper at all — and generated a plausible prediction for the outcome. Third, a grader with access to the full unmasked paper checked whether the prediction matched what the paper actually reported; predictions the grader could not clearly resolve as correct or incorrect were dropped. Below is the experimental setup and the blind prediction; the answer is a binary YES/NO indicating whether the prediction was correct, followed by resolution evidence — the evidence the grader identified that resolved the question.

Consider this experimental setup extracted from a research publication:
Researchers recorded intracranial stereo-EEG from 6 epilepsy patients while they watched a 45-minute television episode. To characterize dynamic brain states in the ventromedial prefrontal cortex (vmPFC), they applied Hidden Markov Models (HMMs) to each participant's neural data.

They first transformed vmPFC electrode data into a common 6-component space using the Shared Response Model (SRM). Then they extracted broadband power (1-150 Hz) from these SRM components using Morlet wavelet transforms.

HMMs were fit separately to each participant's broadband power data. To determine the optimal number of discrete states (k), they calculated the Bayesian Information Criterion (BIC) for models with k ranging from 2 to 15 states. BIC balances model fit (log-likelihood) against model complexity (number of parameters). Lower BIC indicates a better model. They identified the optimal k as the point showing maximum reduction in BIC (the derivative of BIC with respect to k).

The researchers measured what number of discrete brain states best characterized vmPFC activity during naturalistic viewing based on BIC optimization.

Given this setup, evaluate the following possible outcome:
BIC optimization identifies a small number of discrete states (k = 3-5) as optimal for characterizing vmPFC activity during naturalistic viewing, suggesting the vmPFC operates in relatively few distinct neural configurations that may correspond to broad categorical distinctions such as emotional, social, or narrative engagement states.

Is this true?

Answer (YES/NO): YES